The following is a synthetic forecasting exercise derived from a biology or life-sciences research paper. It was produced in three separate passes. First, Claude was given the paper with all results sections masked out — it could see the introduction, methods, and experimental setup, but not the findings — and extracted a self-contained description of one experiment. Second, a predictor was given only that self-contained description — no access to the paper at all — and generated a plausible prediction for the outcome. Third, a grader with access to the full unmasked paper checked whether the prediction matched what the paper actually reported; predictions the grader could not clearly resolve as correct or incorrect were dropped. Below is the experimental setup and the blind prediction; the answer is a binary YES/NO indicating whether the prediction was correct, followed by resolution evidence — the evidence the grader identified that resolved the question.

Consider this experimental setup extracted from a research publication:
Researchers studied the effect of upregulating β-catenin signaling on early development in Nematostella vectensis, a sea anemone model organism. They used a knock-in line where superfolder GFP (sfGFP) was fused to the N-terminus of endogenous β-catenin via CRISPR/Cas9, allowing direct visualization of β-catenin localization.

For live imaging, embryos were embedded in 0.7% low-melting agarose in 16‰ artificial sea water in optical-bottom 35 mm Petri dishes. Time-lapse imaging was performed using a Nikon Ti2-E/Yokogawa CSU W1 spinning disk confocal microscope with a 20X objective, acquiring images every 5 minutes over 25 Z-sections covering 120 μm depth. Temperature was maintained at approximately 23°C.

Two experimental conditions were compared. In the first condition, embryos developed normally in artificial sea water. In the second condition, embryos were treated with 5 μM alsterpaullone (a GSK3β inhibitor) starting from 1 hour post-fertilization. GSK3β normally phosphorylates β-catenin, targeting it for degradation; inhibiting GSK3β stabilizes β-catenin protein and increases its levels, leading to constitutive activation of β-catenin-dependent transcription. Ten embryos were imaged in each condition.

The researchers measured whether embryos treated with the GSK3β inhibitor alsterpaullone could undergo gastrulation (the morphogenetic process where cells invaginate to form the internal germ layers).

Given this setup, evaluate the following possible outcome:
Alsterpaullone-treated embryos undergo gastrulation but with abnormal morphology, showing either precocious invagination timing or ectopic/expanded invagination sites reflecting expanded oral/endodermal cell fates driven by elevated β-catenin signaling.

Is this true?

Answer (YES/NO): NO